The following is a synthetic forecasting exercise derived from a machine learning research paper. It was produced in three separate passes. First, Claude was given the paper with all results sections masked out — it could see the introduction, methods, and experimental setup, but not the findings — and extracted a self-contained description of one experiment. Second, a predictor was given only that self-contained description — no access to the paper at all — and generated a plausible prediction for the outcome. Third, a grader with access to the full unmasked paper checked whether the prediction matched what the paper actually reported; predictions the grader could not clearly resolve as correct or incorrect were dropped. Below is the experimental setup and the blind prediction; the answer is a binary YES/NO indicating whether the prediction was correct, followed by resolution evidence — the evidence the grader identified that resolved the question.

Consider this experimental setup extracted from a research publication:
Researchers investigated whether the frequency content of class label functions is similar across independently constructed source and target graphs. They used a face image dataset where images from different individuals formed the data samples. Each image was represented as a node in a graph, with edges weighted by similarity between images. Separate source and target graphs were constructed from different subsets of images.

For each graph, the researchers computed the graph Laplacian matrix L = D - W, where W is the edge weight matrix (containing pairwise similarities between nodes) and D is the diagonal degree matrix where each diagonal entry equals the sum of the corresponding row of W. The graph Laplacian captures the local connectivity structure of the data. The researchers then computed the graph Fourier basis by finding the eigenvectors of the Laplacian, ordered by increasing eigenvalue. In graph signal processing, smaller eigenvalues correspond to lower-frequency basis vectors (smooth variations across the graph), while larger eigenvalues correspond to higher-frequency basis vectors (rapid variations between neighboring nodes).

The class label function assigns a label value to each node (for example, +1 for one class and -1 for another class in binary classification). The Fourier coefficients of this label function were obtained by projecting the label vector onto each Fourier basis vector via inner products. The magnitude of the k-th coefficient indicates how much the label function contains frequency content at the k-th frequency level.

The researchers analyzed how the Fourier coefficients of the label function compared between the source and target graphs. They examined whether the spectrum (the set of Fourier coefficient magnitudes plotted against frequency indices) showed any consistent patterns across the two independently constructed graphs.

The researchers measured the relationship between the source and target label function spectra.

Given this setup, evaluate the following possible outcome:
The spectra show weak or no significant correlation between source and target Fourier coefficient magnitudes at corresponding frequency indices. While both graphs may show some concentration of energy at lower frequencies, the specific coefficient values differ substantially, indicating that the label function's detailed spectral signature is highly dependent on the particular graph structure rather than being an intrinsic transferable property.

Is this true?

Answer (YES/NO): NO